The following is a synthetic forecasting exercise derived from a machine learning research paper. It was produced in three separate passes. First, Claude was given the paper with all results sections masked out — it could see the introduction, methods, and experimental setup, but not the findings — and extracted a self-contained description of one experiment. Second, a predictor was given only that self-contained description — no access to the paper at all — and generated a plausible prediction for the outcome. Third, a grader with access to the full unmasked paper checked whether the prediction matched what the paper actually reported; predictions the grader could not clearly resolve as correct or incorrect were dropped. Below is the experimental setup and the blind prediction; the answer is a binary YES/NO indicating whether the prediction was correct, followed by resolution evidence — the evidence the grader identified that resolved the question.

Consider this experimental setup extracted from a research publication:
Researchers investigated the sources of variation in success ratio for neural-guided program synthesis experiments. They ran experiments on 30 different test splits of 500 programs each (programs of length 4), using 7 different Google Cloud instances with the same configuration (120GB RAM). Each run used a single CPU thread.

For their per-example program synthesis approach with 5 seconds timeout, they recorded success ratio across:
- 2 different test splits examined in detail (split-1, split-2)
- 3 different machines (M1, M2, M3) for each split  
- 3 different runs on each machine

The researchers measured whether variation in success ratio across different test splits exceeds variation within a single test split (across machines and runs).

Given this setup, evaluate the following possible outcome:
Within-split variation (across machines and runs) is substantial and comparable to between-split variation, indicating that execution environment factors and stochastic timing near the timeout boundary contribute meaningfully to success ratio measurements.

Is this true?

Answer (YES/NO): NO